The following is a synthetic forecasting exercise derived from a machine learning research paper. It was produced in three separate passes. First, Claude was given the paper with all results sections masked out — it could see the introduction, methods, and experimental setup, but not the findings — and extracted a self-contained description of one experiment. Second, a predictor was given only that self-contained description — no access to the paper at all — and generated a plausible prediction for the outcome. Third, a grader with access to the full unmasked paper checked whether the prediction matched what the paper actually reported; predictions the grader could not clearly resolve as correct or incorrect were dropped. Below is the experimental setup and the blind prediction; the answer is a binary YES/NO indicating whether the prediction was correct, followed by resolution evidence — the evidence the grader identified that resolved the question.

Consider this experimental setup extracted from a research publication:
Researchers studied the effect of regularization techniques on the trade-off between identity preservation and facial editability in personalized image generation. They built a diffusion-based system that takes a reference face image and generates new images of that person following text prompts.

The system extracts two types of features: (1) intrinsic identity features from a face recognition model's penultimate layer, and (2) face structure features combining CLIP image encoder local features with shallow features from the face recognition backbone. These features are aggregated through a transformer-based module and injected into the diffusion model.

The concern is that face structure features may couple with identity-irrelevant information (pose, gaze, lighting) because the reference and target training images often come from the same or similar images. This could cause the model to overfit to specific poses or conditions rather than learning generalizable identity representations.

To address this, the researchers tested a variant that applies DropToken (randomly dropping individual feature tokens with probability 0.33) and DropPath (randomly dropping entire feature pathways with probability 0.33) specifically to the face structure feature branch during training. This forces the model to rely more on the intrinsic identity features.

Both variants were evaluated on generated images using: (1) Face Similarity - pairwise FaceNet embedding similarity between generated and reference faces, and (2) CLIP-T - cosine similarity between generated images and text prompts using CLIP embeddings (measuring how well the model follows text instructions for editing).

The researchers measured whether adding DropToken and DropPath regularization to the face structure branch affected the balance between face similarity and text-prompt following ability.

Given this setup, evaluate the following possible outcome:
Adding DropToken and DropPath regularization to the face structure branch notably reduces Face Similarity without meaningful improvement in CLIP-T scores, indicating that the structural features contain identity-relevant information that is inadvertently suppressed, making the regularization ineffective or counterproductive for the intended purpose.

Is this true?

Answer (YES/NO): NO